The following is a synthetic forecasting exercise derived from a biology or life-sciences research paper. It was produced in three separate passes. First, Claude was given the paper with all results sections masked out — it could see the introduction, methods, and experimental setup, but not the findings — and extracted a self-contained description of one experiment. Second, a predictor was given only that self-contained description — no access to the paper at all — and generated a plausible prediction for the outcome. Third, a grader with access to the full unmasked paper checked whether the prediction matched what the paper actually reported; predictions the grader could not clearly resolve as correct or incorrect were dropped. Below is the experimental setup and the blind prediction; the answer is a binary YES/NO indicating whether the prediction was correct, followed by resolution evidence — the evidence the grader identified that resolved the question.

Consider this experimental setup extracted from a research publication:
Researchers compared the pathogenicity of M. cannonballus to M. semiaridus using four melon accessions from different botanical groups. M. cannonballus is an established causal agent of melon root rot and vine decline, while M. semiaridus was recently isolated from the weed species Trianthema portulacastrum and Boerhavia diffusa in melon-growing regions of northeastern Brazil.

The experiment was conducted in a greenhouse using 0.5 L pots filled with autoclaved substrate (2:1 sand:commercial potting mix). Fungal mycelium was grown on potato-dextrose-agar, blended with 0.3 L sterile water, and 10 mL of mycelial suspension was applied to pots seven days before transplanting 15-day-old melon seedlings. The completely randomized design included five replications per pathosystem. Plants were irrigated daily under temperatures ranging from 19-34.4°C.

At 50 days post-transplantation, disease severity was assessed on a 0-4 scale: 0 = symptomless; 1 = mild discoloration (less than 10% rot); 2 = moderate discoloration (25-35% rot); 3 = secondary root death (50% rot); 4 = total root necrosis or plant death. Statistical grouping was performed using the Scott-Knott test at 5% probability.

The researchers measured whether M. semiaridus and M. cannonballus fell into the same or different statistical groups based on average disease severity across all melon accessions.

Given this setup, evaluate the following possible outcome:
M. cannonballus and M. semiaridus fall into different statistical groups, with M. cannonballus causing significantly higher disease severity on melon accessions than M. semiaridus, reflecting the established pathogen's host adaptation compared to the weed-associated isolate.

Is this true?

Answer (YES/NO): NO